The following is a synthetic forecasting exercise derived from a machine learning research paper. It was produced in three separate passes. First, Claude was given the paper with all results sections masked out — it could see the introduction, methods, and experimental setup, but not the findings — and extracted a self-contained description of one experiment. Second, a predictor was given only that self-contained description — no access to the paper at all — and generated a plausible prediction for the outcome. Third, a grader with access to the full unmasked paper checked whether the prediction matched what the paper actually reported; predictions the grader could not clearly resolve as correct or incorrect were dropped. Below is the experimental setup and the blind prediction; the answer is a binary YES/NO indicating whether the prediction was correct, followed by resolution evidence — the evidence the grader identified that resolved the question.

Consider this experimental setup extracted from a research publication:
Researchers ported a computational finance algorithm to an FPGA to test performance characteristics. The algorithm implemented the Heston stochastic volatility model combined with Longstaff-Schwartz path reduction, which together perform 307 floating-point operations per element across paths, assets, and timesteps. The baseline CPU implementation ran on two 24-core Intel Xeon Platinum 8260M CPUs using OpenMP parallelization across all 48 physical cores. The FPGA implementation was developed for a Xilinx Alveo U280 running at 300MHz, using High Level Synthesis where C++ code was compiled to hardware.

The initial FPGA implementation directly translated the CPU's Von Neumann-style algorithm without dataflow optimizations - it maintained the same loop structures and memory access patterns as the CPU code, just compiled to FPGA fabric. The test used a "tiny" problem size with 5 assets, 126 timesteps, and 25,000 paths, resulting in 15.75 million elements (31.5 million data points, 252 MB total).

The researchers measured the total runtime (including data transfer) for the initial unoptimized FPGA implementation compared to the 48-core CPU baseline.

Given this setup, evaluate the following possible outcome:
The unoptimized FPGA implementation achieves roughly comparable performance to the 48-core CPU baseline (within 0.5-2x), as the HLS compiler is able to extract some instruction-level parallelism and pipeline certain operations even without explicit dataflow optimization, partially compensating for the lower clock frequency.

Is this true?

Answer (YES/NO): NO